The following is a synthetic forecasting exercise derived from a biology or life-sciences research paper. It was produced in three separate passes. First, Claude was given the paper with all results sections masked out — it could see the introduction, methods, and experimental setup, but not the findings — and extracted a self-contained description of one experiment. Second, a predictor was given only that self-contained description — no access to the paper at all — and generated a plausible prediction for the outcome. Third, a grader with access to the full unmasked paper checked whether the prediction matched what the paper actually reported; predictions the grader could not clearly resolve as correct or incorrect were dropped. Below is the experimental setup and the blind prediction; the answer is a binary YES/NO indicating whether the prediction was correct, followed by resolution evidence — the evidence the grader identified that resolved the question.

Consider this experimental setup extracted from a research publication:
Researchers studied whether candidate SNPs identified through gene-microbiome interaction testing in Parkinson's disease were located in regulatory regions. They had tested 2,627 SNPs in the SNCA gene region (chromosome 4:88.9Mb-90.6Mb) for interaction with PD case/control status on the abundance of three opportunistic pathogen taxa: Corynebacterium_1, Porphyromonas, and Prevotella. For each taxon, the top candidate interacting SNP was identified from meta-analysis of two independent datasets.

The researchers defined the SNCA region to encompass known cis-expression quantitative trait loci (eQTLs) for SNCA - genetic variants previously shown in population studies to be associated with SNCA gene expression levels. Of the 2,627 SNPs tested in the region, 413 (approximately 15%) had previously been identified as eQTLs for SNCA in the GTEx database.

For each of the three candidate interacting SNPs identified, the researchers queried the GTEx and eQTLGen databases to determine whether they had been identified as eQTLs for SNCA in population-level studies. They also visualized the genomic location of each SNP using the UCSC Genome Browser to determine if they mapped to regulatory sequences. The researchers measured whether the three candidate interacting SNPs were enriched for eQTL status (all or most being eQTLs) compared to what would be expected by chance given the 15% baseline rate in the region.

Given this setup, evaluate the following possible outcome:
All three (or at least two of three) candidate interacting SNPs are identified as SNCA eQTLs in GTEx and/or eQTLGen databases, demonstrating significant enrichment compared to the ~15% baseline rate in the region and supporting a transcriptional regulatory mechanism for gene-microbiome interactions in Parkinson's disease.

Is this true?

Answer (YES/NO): YES